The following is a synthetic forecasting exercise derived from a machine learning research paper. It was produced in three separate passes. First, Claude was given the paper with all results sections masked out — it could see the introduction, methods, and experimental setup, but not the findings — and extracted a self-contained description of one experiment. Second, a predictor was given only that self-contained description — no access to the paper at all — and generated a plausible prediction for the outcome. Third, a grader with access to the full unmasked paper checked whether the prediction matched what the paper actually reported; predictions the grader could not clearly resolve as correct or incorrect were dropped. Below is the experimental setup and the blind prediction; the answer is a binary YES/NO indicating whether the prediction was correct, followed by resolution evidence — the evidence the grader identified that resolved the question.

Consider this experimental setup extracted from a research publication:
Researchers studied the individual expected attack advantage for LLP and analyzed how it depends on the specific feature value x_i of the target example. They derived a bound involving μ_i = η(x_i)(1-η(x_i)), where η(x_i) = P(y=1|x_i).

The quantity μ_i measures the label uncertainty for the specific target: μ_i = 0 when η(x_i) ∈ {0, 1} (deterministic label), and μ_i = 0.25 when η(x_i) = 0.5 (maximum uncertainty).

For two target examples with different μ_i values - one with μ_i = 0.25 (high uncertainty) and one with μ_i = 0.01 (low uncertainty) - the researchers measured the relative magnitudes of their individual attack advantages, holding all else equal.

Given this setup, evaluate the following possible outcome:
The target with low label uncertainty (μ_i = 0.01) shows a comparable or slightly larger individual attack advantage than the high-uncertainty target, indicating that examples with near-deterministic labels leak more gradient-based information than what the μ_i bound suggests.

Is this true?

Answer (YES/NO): NO